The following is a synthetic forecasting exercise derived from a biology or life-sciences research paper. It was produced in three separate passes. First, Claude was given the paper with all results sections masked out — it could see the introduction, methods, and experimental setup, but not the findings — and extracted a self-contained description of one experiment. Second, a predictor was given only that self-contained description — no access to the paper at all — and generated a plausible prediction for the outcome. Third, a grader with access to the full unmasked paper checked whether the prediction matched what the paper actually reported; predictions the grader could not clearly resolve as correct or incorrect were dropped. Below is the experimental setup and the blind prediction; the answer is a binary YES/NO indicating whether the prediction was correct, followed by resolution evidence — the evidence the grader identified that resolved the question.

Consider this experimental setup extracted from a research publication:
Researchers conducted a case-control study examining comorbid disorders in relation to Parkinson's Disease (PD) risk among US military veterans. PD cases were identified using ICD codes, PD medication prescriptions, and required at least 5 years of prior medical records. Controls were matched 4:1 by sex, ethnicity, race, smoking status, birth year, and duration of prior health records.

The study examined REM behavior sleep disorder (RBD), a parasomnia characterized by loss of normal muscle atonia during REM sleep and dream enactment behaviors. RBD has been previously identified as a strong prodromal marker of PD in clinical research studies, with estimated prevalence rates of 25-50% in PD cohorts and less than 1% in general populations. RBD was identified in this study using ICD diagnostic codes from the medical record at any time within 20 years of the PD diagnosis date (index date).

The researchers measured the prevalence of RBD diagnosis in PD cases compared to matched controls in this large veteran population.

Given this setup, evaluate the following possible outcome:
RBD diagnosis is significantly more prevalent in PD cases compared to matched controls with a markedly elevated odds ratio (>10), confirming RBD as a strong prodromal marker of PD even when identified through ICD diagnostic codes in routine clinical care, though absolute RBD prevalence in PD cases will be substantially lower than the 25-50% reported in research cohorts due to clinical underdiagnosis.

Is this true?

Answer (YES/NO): NO